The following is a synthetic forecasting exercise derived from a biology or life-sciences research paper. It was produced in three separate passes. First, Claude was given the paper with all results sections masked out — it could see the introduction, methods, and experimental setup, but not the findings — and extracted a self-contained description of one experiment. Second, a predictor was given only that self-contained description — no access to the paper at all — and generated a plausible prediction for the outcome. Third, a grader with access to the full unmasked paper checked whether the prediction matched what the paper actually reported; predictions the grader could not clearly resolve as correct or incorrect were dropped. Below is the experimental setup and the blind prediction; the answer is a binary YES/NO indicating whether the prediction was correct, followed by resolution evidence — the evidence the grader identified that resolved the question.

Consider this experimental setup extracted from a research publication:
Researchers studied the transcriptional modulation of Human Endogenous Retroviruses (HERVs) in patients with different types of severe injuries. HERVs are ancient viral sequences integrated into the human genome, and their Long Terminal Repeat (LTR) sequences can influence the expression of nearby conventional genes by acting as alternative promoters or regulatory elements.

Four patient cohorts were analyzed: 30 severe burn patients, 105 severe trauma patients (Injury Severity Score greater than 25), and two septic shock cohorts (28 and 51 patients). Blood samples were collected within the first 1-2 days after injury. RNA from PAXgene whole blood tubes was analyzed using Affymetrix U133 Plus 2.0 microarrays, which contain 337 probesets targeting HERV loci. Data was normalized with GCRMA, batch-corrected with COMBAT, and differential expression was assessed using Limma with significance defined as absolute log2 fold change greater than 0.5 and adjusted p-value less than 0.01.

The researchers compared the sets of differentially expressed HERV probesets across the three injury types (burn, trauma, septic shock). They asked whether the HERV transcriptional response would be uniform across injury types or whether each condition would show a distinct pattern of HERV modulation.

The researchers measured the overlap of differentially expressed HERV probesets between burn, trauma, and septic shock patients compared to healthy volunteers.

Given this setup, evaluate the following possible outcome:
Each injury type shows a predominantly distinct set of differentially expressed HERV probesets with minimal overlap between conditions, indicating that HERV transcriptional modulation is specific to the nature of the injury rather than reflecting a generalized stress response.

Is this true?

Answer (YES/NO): NO